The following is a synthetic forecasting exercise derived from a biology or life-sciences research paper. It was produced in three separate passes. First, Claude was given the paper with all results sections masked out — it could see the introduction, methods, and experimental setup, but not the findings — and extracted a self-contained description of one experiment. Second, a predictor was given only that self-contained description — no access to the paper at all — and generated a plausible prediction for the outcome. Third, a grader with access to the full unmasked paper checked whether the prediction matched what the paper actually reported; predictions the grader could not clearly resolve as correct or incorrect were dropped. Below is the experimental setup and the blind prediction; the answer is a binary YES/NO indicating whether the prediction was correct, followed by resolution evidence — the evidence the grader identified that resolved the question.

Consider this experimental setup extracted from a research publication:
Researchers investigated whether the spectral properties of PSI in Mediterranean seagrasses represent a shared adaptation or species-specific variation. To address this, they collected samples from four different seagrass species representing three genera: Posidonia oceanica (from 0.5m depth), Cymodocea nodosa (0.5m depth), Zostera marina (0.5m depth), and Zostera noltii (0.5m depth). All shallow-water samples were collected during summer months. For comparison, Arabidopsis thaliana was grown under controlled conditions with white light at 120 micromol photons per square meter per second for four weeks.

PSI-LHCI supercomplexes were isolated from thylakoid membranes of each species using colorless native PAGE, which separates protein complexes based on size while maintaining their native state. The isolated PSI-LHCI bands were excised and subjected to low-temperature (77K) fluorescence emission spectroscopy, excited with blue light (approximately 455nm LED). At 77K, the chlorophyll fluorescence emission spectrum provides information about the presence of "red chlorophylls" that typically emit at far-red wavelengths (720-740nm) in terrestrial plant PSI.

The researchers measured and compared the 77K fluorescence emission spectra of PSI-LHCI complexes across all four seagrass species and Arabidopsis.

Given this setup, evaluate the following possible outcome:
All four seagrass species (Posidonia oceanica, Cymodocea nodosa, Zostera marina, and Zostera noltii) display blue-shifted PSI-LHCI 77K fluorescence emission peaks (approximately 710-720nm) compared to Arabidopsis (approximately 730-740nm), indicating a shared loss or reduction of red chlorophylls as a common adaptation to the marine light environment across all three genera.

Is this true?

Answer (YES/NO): YES